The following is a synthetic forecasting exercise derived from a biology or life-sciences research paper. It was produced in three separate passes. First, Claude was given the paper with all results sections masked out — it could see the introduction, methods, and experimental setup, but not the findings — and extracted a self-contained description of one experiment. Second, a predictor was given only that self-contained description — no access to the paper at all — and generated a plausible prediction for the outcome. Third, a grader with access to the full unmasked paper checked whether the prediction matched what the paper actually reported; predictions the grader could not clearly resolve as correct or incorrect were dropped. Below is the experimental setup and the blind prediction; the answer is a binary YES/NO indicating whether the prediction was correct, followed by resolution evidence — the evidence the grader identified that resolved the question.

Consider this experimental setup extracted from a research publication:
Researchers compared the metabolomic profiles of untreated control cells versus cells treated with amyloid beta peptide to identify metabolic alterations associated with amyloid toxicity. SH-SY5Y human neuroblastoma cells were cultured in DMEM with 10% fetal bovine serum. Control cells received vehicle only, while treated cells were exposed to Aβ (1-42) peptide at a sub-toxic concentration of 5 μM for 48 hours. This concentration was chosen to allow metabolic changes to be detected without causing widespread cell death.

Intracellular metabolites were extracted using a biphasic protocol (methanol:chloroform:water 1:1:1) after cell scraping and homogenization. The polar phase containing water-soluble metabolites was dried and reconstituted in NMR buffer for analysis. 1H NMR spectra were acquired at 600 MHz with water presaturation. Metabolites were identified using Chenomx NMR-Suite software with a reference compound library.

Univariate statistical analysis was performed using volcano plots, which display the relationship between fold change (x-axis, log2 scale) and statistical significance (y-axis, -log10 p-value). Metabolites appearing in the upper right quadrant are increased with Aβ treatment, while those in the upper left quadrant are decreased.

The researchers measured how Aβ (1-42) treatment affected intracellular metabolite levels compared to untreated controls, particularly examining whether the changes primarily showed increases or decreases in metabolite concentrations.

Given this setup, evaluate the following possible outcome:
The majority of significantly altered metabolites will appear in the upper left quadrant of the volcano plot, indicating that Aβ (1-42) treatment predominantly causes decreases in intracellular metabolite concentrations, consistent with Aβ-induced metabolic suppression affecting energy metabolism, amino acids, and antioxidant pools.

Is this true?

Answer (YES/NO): NO